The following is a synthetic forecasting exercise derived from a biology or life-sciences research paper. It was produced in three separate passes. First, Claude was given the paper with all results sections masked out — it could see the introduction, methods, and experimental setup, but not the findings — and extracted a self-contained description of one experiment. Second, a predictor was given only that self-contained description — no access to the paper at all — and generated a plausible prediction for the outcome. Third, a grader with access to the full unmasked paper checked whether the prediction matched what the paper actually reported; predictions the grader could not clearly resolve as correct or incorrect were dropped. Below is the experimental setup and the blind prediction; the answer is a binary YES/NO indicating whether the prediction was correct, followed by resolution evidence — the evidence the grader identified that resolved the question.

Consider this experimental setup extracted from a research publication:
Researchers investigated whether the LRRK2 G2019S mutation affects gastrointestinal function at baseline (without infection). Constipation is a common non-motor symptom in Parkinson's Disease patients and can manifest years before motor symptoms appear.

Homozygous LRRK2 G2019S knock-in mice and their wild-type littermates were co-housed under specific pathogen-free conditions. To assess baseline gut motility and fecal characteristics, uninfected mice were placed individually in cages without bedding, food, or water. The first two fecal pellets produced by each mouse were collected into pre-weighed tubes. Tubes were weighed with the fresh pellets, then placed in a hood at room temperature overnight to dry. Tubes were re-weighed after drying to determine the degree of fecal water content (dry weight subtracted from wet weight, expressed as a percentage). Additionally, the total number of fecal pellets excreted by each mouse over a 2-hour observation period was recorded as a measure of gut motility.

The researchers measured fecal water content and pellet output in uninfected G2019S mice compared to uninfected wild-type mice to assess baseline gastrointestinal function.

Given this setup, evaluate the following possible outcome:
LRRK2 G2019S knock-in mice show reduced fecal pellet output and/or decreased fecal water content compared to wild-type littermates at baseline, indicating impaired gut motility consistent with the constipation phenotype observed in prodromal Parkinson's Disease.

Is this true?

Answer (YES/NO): NO